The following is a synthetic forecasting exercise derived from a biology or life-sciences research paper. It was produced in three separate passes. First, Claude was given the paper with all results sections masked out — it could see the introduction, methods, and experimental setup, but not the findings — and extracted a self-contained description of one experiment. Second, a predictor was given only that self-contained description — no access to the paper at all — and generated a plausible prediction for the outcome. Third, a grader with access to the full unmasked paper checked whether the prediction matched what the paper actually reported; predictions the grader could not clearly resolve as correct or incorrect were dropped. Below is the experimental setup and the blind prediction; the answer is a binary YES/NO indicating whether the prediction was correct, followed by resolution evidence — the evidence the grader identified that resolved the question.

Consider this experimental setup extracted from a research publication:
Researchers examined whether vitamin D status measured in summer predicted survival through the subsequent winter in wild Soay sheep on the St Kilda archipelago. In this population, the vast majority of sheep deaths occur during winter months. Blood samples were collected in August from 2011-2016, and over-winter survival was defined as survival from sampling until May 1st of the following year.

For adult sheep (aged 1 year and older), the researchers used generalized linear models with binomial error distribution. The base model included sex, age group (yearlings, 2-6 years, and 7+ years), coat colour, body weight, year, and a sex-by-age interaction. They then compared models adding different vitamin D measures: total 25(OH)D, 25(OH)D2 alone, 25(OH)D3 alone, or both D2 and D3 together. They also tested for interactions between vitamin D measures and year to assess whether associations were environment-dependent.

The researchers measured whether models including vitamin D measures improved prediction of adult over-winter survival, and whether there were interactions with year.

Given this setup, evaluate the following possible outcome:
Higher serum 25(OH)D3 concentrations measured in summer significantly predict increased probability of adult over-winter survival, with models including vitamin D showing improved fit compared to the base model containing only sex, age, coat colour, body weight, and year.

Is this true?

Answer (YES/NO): NO